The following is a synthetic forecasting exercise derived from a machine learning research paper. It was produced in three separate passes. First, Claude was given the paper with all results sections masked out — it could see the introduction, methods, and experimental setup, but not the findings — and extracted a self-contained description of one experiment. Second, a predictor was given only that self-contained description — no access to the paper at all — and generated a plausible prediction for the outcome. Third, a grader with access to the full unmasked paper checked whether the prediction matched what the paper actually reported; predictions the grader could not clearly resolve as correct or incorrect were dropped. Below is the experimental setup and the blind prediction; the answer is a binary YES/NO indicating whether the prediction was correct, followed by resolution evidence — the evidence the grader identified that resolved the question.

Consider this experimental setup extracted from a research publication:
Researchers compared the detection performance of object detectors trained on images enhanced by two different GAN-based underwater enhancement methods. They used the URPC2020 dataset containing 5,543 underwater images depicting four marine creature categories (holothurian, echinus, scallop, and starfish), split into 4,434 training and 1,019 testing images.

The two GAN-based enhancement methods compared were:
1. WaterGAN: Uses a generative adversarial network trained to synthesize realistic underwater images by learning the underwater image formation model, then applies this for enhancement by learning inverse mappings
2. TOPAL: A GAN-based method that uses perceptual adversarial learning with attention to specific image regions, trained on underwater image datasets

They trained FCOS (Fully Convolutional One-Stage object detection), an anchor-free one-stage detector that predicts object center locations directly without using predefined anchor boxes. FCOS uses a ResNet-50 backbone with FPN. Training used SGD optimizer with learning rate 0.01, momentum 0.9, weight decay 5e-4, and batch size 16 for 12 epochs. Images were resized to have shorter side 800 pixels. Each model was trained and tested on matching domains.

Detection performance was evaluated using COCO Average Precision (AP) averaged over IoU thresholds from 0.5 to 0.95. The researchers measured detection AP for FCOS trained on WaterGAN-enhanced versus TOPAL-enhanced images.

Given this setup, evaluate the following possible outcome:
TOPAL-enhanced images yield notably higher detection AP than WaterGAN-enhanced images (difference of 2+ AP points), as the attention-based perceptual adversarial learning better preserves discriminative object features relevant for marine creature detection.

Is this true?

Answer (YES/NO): YES